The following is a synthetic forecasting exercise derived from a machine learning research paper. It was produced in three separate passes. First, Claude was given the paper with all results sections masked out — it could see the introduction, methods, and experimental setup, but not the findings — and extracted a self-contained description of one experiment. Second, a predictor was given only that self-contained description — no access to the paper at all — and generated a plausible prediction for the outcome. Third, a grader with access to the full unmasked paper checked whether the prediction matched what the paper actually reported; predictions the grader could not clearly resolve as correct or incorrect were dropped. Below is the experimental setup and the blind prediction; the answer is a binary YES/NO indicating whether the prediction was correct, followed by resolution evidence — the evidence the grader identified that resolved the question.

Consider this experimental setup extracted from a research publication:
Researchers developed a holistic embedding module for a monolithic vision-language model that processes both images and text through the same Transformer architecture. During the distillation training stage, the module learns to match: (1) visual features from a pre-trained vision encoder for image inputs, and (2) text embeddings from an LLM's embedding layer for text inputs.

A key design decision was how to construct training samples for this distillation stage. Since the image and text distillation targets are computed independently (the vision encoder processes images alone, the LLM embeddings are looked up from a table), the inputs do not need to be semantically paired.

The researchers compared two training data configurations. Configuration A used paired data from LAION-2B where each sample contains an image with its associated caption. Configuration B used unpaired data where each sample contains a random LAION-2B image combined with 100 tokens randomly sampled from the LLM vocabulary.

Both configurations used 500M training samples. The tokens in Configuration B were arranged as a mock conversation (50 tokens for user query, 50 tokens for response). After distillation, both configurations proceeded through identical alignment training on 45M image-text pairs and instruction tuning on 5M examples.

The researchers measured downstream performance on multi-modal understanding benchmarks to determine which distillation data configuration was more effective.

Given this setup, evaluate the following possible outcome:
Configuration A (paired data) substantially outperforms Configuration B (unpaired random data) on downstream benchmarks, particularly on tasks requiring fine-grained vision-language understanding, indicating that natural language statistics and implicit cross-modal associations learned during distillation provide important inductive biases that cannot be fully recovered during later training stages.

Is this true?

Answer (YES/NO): NO